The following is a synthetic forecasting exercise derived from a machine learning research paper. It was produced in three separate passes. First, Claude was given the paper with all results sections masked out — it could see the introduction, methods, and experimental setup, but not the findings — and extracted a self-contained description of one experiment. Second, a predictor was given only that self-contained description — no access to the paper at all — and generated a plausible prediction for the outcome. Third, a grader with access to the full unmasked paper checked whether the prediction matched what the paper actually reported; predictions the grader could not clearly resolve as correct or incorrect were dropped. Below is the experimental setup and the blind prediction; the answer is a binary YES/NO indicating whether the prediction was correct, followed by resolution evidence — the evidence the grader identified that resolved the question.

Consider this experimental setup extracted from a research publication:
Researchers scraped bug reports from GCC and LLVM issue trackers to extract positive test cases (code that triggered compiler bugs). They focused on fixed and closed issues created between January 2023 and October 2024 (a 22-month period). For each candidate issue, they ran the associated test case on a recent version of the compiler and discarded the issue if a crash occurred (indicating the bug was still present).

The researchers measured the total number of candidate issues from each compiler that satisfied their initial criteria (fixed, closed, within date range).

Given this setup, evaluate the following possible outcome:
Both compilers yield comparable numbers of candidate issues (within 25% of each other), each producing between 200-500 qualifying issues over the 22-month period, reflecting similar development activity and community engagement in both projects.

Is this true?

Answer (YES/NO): NO